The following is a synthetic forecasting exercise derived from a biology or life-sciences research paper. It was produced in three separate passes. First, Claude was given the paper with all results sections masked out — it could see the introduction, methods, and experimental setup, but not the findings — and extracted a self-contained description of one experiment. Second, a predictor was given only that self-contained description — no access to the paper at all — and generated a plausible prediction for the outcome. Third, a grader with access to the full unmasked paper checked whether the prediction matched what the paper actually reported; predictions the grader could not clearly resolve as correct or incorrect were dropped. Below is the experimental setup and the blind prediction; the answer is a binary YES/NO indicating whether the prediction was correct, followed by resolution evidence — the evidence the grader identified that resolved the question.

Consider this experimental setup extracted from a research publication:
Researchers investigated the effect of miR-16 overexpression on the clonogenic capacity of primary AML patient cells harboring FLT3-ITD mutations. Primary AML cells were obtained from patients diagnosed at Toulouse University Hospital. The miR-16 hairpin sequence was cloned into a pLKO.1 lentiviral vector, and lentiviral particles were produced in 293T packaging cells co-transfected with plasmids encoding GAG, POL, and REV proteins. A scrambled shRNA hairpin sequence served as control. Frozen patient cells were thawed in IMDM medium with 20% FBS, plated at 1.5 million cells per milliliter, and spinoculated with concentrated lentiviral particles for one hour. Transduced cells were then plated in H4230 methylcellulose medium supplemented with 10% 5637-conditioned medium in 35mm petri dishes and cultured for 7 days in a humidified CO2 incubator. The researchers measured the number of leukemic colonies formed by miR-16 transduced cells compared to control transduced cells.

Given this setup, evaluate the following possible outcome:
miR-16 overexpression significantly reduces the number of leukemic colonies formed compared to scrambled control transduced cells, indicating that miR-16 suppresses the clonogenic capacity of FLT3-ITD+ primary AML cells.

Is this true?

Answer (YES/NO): YES